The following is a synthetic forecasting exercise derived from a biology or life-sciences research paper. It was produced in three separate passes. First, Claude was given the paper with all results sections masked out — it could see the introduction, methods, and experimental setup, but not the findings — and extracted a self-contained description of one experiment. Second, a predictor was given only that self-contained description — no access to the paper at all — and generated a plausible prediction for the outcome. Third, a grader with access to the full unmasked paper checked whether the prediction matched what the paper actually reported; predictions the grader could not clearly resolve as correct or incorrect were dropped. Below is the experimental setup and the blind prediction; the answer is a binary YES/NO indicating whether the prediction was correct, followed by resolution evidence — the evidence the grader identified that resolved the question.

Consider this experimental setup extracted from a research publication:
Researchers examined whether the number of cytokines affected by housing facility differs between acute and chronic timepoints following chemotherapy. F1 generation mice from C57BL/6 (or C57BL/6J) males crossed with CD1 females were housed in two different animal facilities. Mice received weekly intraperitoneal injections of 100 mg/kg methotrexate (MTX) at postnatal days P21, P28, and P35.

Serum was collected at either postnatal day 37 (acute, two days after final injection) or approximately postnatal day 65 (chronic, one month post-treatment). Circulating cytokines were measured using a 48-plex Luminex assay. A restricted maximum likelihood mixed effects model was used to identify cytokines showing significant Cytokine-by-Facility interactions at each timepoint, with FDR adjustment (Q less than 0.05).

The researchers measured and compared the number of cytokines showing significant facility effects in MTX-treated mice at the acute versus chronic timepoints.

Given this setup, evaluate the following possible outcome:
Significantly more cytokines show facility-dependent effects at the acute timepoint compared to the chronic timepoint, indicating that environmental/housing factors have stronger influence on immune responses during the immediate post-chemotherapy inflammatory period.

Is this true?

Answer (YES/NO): YES